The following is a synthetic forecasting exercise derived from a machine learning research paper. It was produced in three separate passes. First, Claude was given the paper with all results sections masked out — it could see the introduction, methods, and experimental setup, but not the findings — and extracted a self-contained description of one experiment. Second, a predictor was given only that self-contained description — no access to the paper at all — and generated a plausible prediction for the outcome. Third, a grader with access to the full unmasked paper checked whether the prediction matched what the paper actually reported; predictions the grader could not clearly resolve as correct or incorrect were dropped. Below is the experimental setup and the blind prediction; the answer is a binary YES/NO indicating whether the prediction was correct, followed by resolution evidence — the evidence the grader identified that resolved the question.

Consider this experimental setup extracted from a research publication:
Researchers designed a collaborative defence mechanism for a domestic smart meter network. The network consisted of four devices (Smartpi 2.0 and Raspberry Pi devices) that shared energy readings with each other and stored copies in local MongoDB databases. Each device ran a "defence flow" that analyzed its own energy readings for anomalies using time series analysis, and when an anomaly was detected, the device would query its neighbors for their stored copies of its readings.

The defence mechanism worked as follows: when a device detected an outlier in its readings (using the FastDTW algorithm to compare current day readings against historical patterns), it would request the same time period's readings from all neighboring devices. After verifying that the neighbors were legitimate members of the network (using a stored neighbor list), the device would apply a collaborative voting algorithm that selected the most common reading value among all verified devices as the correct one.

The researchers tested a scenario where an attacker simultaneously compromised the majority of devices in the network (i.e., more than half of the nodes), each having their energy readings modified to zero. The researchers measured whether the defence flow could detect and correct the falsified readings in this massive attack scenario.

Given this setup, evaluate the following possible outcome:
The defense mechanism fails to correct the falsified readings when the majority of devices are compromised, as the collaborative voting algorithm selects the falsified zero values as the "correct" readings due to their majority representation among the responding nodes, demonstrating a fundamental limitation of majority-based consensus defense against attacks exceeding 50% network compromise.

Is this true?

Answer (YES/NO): YES